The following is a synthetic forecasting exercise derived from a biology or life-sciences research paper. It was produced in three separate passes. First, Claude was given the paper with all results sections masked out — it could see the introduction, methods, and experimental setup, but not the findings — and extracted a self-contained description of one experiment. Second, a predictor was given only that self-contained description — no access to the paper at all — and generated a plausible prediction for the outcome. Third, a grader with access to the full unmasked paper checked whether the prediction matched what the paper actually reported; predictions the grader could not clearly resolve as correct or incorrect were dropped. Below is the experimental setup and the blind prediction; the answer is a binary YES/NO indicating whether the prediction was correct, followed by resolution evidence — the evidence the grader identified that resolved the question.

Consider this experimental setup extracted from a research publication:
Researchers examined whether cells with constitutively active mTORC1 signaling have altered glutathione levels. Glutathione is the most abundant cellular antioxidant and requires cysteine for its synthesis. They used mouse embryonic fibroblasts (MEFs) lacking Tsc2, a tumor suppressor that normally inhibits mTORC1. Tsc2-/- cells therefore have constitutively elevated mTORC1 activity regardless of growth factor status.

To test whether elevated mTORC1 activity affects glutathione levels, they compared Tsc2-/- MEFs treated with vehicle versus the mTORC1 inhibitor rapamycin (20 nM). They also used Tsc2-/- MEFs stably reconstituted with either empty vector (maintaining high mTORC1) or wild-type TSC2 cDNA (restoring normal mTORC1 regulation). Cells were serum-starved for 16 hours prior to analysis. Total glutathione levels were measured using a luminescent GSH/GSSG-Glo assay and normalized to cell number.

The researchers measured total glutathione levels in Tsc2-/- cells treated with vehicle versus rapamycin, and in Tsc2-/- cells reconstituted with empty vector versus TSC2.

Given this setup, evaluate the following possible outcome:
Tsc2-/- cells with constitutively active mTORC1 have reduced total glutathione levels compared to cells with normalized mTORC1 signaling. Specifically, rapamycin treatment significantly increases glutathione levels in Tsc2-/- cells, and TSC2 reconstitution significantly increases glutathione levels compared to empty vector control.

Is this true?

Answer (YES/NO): NO